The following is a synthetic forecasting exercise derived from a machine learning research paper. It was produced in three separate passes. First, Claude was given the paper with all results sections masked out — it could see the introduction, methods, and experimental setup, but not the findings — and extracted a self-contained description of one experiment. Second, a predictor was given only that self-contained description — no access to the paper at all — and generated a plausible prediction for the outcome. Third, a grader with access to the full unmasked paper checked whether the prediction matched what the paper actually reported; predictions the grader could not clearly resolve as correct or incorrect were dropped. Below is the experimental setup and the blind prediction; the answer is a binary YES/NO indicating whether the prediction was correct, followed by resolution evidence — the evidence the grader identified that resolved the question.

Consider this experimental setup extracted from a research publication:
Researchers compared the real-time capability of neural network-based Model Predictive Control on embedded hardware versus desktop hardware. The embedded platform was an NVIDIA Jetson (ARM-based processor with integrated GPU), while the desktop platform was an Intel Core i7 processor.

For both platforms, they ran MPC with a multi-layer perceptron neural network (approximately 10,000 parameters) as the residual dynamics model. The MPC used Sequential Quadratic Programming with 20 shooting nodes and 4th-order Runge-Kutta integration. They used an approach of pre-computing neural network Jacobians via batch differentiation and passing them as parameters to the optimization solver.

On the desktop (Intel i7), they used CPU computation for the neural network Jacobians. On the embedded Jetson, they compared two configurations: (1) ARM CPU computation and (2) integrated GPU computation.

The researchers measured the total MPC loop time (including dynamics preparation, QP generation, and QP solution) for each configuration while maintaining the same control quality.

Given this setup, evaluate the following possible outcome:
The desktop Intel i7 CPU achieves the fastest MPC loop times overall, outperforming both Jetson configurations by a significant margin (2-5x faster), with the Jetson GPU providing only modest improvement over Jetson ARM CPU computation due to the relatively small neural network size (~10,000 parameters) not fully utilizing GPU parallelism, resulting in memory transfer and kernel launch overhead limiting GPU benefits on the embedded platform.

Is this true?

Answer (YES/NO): NO